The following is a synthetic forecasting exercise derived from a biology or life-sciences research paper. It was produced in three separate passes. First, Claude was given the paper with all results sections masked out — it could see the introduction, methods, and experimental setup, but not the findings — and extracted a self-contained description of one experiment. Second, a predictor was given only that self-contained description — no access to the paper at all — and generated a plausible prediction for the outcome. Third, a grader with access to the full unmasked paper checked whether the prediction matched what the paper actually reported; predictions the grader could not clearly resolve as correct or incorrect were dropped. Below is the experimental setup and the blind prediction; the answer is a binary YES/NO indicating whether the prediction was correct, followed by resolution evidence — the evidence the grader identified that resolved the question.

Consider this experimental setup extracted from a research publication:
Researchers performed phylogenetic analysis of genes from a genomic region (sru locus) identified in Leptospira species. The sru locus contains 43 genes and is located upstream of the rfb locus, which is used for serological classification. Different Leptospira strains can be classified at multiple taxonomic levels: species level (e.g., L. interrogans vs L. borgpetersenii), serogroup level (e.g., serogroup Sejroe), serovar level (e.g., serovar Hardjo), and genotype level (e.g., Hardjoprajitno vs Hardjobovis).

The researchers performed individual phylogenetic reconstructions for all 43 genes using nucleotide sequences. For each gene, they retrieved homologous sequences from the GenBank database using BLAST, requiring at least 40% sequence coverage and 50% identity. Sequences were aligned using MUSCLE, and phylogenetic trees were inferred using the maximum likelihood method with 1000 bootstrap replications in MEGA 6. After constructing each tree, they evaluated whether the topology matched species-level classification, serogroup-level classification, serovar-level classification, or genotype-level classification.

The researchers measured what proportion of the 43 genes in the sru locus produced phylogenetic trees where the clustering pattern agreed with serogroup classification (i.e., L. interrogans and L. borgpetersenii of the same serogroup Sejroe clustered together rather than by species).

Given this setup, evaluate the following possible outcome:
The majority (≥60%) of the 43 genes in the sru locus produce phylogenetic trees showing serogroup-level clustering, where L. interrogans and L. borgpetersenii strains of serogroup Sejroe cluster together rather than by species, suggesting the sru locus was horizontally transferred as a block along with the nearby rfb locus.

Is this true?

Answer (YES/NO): NO